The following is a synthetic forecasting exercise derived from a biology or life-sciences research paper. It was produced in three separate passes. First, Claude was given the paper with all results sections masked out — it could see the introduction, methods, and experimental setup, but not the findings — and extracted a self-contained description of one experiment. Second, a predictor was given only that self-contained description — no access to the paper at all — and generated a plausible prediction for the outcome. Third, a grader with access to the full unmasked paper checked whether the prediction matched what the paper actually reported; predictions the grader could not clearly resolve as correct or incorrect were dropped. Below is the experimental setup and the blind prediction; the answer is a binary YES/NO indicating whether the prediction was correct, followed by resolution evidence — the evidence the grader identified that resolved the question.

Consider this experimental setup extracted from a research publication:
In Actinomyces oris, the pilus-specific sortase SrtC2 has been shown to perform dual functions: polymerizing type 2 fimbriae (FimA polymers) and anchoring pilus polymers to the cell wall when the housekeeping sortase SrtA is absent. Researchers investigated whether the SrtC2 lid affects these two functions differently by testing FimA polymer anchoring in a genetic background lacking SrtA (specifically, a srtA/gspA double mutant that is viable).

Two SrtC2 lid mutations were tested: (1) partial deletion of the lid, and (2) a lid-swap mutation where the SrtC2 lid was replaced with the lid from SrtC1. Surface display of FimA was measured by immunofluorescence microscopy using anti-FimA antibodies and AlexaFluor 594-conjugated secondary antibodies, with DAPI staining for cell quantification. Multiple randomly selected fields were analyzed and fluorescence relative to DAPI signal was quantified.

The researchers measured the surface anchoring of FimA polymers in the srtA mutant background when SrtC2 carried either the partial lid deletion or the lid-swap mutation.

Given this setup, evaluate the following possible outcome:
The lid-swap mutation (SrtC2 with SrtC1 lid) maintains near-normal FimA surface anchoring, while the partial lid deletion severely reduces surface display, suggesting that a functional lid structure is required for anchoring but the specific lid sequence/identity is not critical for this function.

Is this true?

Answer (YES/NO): NO